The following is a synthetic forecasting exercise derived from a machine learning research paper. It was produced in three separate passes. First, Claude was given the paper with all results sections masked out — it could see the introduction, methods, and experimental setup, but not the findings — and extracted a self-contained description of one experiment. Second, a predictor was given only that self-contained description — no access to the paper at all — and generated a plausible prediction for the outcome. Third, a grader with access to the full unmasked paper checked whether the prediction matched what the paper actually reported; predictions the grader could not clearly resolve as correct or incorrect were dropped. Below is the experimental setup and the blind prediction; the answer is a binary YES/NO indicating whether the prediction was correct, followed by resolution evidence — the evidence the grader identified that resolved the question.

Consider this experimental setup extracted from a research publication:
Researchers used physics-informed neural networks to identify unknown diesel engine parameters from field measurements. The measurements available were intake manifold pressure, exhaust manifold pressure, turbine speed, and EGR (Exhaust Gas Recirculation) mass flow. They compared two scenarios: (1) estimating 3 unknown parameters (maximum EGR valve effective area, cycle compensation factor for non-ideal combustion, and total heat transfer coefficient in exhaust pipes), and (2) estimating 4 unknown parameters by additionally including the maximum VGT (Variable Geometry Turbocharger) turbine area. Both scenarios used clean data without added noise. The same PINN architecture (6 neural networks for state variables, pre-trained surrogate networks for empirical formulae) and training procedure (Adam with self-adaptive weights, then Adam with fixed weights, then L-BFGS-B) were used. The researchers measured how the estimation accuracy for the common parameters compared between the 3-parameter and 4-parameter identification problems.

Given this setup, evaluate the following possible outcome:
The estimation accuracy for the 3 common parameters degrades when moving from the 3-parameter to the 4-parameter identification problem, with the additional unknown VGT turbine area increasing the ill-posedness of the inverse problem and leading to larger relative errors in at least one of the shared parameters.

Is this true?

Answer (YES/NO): YES